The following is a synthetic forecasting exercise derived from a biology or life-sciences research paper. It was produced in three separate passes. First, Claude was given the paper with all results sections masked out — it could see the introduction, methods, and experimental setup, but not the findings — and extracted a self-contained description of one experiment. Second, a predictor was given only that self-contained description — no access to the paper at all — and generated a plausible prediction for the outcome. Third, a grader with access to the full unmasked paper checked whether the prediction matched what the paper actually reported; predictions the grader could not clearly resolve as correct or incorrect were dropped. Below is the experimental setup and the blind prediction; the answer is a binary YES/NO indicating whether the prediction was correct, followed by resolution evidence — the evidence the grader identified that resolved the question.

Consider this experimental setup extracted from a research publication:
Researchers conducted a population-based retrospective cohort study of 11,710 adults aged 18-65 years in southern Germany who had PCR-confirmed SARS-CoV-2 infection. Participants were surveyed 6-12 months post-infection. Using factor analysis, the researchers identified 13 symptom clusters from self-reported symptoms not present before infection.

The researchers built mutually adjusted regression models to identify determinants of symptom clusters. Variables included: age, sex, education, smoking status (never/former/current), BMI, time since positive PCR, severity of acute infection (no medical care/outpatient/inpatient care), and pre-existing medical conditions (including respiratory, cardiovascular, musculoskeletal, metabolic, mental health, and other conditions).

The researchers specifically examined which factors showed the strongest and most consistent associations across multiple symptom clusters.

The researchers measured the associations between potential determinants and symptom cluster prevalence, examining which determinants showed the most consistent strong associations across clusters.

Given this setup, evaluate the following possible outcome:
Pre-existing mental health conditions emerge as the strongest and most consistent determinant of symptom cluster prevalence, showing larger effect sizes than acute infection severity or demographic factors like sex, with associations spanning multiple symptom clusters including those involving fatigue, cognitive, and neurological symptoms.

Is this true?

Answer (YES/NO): NO